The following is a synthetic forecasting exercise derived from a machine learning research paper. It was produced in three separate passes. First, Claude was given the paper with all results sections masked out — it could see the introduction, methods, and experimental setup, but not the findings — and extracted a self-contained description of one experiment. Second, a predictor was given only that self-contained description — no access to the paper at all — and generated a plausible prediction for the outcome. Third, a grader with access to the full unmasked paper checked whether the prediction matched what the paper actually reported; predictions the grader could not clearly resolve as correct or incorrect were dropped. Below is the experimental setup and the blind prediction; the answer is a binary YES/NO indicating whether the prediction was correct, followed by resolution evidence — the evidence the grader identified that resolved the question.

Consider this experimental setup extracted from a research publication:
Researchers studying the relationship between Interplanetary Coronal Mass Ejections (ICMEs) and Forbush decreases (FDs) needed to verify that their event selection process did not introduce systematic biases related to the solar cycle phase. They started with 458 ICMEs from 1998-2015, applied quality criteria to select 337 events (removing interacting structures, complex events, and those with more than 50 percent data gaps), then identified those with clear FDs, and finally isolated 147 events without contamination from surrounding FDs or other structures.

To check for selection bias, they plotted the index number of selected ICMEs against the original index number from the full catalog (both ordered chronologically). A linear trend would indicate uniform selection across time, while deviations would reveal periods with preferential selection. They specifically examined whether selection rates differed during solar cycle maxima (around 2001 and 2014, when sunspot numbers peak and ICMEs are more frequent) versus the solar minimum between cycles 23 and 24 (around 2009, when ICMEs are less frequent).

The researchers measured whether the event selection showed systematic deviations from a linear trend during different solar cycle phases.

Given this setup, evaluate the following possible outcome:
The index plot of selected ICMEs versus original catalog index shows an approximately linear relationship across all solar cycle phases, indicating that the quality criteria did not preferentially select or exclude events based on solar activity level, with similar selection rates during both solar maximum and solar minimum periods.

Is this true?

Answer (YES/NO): YES